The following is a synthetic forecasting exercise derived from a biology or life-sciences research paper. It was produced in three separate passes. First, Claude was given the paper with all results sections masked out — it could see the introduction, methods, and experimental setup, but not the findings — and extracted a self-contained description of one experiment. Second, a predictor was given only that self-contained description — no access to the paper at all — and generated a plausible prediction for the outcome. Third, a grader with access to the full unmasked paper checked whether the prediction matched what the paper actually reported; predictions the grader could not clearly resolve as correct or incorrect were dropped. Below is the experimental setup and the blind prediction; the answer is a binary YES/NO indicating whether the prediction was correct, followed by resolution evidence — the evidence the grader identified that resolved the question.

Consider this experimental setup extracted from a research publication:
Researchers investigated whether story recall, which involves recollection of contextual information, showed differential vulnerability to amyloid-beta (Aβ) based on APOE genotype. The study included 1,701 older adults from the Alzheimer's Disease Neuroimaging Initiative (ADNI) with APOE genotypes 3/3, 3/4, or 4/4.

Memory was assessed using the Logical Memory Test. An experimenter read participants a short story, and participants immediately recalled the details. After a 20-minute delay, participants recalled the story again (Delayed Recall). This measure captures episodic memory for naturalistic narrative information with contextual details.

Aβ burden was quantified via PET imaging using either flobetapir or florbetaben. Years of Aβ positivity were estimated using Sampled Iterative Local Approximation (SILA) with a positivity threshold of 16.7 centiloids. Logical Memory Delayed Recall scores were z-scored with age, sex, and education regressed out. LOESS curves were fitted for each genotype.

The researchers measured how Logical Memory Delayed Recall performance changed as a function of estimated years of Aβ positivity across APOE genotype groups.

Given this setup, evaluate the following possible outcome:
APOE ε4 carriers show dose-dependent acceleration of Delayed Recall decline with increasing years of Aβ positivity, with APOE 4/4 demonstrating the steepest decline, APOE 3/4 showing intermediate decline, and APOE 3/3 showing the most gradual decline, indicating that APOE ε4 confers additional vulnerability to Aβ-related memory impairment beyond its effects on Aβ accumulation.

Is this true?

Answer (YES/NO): YES